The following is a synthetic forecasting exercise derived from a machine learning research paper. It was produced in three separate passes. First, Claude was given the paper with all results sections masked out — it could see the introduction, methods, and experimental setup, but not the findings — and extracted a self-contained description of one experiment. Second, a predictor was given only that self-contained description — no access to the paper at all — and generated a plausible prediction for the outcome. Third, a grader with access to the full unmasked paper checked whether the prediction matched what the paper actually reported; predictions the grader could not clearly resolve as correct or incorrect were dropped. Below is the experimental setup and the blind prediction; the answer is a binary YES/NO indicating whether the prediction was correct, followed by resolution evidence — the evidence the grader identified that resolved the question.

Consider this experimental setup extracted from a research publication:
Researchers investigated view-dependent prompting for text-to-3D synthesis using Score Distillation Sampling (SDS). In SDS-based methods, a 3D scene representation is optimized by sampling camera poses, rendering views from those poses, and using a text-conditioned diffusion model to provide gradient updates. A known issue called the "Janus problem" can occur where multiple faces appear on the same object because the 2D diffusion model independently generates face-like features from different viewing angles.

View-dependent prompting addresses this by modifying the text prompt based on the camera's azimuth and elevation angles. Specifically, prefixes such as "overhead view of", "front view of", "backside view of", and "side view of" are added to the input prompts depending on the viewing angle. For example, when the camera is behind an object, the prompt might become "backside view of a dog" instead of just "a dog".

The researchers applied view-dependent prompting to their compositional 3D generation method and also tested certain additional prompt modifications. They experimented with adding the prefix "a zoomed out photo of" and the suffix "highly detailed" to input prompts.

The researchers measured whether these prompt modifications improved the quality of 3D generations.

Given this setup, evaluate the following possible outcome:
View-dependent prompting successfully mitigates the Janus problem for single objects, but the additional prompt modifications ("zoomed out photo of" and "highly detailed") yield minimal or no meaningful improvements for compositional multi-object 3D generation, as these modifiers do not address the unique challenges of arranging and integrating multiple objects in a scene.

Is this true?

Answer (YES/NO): NO